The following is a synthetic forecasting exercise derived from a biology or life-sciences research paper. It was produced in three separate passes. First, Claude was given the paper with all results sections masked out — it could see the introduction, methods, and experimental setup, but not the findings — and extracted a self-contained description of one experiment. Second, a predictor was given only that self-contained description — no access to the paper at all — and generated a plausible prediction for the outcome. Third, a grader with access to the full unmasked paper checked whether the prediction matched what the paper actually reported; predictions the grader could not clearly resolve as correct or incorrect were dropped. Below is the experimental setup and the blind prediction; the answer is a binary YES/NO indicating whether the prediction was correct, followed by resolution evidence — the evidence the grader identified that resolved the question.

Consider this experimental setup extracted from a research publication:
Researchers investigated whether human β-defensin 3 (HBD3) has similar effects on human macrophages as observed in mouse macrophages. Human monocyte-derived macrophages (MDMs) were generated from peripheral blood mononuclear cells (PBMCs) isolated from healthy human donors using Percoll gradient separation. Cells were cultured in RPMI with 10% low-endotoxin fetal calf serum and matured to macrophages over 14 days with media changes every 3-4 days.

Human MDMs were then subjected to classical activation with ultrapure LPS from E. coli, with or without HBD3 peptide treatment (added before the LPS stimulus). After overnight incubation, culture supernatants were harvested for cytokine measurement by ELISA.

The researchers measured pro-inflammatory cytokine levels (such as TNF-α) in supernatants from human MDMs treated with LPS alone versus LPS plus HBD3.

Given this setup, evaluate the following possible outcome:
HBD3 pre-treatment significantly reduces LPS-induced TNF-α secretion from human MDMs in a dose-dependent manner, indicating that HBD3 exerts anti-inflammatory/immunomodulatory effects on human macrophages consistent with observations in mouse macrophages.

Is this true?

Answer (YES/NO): NO